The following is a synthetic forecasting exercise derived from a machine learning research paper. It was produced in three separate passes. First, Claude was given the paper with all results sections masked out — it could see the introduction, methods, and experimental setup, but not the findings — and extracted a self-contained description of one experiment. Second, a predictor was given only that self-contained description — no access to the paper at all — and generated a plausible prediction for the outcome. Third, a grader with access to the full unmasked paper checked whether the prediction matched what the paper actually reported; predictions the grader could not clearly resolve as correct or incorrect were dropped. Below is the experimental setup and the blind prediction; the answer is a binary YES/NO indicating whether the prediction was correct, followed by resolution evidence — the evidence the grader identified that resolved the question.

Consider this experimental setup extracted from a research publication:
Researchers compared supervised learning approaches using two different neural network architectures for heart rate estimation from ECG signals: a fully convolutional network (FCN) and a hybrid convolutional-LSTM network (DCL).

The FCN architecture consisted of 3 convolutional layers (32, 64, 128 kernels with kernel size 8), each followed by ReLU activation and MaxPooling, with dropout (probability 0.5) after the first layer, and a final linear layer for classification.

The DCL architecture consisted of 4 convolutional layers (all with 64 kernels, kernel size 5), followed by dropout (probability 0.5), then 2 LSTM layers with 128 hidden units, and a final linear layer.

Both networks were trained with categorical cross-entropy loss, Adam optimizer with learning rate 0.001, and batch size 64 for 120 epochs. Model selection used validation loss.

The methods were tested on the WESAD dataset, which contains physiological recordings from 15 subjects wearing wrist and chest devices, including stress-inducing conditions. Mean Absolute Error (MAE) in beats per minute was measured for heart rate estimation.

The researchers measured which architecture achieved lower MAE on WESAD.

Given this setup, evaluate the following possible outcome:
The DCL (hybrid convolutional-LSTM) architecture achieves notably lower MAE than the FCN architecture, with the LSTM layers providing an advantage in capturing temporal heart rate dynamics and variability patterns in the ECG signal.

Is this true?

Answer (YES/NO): YES